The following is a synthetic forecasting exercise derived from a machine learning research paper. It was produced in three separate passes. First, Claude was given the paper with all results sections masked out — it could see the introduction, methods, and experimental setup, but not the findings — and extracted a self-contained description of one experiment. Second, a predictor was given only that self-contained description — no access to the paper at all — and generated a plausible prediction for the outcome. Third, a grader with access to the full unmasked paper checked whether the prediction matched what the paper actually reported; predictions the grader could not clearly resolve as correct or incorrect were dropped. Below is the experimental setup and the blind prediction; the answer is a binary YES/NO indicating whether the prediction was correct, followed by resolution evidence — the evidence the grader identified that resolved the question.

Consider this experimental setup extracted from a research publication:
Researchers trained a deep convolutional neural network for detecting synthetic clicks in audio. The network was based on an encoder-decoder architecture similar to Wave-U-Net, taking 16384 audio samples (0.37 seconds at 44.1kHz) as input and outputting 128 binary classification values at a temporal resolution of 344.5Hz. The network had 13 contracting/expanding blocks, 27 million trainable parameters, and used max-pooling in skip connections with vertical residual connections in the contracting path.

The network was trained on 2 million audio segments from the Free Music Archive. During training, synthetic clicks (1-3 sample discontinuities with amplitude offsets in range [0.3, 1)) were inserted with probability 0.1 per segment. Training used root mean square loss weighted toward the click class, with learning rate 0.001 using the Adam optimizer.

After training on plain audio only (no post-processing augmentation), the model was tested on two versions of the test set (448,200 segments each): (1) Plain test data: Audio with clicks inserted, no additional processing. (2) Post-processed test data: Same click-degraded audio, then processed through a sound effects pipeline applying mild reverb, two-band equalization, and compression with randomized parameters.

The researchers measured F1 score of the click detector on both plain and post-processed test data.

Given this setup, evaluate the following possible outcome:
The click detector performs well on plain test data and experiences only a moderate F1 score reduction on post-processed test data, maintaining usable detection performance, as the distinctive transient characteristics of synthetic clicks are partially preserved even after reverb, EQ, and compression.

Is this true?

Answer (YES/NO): NO